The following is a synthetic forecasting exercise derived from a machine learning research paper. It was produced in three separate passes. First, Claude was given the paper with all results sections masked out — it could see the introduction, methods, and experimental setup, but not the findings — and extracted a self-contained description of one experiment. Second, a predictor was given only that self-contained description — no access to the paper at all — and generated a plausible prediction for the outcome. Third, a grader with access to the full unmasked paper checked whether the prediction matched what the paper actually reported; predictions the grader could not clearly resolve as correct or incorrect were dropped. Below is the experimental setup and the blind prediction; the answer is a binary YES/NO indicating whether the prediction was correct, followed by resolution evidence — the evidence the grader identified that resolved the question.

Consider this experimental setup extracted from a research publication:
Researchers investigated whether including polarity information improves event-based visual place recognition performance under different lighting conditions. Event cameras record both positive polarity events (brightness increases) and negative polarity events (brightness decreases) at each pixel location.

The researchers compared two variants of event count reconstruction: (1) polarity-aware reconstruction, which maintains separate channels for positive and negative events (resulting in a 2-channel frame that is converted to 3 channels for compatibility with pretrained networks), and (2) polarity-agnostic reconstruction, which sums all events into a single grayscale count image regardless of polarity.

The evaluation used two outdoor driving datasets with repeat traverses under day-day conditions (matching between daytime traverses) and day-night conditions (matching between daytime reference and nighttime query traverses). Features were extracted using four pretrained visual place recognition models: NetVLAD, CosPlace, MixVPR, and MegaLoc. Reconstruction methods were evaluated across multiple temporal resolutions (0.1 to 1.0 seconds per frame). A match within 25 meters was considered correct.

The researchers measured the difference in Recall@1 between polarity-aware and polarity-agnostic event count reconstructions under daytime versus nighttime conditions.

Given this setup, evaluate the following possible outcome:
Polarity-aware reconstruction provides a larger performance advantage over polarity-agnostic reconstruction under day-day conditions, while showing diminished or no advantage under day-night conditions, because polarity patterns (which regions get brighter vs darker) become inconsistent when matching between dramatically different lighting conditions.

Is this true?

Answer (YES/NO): YES